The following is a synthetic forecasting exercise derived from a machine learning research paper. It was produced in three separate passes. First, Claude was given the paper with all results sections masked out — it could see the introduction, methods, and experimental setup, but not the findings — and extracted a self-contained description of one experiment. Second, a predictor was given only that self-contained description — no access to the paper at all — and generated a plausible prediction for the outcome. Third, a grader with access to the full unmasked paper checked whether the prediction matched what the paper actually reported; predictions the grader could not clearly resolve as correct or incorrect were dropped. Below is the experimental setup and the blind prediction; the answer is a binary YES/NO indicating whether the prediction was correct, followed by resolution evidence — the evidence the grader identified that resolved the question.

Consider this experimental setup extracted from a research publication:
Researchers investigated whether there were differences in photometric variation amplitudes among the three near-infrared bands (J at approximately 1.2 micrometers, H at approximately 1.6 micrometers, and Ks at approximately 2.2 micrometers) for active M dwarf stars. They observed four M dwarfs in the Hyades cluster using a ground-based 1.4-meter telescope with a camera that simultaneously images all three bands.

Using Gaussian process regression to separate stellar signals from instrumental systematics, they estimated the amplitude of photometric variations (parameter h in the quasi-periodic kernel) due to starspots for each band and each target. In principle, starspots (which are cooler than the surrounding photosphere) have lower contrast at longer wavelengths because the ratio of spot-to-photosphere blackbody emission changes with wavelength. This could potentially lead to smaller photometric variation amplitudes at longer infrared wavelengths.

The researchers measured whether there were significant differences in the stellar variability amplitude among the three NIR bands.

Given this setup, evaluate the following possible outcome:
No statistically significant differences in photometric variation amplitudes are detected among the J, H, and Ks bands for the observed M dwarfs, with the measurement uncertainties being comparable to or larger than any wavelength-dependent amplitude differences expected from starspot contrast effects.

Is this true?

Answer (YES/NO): YES